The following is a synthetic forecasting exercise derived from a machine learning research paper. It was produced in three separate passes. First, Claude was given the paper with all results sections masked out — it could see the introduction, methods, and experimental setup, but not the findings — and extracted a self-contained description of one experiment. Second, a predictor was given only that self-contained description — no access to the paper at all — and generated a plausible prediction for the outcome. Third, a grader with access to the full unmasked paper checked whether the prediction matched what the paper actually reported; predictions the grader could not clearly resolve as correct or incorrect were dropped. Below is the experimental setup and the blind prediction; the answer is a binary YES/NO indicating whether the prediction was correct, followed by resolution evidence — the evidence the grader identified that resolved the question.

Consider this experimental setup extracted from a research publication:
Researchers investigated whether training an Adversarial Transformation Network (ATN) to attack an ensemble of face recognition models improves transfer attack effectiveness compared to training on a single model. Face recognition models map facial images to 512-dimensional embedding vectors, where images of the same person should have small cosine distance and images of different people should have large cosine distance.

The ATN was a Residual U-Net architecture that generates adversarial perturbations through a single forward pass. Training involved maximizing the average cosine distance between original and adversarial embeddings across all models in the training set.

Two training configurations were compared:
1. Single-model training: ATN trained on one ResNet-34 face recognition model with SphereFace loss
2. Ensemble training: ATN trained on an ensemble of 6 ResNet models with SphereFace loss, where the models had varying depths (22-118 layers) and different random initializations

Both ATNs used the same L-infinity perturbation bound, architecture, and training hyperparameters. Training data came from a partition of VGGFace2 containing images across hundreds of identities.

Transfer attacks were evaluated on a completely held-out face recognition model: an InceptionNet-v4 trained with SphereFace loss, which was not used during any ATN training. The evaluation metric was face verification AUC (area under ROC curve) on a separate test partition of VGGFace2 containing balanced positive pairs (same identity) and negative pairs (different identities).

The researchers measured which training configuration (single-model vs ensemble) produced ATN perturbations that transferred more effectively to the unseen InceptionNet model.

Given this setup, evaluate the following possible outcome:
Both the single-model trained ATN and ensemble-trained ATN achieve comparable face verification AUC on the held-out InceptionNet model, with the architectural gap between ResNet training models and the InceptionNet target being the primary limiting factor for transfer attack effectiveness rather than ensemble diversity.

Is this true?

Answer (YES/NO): NO